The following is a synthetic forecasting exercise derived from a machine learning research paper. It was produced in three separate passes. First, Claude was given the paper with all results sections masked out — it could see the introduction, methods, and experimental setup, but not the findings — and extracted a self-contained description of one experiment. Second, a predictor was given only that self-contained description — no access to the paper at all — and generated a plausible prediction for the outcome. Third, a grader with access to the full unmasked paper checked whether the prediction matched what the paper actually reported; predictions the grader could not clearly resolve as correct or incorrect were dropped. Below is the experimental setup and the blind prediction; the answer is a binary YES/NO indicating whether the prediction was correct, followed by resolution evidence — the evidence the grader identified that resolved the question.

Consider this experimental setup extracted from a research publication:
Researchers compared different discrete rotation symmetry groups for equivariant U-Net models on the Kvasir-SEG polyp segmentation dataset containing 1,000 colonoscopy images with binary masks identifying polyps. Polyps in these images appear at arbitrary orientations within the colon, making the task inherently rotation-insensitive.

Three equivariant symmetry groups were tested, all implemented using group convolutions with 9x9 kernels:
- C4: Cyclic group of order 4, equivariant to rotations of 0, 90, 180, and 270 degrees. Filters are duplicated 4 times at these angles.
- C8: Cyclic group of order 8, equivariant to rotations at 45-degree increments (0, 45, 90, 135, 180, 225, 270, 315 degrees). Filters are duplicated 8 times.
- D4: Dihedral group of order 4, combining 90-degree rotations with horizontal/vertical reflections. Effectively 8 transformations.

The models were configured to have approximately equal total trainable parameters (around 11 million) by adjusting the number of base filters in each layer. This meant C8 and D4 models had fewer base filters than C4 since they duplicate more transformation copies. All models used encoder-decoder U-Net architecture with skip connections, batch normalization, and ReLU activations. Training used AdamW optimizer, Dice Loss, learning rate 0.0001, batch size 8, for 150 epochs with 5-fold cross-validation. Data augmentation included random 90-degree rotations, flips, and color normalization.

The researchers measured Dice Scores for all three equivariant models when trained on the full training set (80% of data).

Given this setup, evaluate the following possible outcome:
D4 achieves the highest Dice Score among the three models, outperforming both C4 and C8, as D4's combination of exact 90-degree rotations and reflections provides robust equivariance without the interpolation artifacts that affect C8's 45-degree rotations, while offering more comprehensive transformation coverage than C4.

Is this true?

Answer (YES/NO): NO